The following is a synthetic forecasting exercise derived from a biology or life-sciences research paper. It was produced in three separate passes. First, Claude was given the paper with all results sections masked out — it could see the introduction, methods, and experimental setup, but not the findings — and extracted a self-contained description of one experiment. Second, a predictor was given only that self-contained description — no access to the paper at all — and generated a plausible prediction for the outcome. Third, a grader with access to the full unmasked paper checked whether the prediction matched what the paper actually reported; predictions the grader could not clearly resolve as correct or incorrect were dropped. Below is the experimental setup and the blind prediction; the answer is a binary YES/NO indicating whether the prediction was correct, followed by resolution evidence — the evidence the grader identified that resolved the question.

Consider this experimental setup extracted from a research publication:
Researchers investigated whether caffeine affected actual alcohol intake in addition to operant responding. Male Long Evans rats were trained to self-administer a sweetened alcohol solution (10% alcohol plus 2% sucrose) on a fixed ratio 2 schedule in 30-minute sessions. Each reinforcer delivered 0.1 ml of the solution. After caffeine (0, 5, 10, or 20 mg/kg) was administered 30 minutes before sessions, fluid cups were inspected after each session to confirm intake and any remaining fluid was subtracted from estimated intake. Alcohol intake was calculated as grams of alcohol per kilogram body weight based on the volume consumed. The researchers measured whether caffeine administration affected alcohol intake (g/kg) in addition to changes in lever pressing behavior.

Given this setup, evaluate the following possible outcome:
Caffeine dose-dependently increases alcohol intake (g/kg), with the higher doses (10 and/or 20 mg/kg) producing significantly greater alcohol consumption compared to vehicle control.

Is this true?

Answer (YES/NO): NO